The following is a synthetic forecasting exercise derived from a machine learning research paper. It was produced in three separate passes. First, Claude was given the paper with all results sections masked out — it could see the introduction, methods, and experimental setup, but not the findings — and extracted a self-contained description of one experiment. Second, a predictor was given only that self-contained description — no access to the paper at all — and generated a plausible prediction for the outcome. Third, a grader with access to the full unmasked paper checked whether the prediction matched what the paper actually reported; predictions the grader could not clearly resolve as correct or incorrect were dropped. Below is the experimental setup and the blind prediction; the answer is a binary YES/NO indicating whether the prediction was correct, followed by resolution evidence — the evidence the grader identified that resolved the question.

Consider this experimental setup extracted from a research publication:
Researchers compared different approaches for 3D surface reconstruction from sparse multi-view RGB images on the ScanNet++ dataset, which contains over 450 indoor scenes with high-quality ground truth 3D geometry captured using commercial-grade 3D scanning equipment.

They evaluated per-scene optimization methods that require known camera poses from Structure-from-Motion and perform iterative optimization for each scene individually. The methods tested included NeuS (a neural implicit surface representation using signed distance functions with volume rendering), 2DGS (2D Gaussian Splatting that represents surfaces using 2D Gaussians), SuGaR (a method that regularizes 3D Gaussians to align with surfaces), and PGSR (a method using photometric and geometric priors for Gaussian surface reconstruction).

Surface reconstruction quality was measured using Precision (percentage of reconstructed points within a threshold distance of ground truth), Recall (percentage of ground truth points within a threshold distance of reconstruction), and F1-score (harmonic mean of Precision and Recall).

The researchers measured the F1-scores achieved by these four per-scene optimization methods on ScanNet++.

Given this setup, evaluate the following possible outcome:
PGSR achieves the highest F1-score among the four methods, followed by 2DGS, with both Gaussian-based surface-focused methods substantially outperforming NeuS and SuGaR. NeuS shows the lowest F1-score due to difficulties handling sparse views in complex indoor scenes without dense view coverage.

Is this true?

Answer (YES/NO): NO